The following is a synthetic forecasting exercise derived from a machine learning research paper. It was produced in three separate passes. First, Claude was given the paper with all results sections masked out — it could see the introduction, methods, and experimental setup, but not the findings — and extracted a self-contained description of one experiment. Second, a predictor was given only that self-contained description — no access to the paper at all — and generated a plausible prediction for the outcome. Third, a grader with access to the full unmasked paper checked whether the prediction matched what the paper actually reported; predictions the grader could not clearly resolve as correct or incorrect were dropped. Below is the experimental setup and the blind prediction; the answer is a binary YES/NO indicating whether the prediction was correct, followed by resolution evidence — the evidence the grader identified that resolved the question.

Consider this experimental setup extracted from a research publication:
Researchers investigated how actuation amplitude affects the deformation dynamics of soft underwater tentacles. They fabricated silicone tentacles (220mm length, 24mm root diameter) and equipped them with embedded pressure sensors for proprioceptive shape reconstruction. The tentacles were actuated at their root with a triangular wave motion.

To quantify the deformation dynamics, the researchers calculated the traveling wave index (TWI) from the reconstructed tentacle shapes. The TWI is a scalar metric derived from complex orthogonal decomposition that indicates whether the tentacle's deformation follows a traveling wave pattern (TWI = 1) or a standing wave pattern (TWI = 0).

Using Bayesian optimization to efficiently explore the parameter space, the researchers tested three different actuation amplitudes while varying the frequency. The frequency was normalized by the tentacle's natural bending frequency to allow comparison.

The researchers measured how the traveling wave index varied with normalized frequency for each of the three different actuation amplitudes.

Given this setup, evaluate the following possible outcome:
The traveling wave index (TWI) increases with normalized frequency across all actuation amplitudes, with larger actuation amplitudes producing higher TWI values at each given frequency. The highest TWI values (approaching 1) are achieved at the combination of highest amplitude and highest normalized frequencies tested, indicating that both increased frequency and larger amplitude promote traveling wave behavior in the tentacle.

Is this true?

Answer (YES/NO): NO